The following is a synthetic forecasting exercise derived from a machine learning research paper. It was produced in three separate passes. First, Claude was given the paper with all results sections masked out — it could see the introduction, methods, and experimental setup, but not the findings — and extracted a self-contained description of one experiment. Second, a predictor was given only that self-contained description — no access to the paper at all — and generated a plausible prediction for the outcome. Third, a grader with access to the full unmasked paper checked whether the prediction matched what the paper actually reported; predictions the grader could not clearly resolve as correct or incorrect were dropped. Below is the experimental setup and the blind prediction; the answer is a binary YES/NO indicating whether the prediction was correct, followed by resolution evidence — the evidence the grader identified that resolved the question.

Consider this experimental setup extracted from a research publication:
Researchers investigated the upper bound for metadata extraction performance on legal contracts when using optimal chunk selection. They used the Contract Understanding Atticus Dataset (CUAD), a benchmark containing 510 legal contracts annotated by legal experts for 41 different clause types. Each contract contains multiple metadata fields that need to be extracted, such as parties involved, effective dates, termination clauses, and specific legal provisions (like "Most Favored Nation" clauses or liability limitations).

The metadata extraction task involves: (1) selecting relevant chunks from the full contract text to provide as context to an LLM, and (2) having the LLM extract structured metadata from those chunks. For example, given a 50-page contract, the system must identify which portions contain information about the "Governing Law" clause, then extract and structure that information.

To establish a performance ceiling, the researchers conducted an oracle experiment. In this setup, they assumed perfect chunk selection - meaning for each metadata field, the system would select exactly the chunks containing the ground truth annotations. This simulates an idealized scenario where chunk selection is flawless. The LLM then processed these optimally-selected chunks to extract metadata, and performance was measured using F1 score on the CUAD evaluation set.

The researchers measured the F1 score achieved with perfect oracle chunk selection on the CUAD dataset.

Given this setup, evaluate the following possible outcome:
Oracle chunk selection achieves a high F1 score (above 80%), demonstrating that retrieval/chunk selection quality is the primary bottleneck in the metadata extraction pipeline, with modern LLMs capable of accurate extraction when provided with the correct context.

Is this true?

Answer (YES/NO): YES